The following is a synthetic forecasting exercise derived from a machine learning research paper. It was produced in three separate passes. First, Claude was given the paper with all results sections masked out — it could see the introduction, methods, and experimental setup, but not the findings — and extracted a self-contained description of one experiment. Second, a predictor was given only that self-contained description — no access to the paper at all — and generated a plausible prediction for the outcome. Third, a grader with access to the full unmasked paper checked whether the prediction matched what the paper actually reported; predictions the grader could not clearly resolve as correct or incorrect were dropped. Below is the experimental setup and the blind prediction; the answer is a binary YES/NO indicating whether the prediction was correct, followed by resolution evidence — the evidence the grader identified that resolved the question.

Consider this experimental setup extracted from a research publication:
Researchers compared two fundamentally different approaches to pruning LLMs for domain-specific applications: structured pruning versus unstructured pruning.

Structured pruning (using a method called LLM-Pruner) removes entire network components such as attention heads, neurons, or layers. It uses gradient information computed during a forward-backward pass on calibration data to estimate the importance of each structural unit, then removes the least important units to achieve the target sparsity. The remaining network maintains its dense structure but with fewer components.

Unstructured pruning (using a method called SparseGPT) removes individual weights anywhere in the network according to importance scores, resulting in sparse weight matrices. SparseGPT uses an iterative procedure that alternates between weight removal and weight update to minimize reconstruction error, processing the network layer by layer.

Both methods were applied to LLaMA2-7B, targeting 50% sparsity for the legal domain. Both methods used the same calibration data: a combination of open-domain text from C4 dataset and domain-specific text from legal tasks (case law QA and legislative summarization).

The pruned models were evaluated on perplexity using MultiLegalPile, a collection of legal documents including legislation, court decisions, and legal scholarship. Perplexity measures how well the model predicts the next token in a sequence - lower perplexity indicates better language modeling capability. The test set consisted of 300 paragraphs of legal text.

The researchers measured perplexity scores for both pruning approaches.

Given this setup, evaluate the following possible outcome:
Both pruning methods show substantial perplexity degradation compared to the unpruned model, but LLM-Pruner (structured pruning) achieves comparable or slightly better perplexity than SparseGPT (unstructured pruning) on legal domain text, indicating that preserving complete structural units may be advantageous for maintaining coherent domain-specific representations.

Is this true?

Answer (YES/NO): NO